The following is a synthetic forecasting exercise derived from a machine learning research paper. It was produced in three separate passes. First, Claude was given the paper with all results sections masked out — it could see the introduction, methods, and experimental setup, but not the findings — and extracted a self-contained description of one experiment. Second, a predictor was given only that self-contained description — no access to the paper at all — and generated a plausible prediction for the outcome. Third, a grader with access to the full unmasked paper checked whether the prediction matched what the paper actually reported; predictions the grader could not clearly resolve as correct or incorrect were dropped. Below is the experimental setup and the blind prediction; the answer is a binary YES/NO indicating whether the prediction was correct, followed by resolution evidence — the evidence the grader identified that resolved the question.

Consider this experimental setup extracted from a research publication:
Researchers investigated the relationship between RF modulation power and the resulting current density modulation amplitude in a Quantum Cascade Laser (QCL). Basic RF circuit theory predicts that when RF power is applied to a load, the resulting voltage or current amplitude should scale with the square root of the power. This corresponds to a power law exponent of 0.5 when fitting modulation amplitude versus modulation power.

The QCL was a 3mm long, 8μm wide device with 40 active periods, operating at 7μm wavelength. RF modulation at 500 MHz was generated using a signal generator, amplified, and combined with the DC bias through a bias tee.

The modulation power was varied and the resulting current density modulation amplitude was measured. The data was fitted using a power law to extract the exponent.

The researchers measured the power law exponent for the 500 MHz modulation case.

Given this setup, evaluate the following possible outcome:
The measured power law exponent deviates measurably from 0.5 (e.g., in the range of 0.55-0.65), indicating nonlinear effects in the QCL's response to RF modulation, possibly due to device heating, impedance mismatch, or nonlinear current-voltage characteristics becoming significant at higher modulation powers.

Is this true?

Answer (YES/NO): NO